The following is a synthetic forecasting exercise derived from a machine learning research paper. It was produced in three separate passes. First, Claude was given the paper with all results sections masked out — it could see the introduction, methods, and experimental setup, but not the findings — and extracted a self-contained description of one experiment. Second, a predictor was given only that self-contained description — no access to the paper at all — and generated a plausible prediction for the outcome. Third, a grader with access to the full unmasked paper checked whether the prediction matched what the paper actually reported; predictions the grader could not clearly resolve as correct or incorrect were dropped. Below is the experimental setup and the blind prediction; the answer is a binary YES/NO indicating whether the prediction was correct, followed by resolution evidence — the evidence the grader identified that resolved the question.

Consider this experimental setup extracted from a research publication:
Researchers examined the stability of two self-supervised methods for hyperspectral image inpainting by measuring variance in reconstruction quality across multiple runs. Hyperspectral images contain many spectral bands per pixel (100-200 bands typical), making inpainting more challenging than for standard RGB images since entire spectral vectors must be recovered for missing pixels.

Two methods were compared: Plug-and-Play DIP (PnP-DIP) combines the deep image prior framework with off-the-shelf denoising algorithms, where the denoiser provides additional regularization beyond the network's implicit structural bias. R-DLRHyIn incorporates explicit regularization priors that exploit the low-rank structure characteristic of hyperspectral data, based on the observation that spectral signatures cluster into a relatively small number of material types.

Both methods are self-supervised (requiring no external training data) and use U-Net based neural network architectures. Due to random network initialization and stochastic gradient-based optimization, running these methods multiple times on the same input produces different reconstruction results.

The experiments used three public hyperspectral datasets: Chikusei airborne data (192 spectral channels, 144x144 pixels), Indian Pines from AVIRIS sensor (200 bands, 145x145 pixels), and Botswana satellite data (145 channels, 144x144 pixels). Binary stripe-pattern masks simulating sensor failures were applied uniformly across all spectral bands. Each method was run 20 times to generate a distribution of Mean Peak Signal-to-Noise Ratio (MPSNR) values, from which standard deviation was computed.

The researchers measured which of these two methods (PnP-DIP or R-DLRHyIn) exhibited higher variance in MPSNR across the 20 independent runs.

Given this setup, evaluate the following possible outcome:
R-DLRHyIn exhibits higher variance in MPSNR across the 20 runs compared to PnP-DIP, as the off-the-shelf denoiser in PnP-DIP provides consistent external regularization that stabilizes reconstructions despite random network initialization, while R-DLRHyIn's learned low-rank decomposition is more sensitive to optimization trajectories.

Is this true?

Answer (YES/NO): YES